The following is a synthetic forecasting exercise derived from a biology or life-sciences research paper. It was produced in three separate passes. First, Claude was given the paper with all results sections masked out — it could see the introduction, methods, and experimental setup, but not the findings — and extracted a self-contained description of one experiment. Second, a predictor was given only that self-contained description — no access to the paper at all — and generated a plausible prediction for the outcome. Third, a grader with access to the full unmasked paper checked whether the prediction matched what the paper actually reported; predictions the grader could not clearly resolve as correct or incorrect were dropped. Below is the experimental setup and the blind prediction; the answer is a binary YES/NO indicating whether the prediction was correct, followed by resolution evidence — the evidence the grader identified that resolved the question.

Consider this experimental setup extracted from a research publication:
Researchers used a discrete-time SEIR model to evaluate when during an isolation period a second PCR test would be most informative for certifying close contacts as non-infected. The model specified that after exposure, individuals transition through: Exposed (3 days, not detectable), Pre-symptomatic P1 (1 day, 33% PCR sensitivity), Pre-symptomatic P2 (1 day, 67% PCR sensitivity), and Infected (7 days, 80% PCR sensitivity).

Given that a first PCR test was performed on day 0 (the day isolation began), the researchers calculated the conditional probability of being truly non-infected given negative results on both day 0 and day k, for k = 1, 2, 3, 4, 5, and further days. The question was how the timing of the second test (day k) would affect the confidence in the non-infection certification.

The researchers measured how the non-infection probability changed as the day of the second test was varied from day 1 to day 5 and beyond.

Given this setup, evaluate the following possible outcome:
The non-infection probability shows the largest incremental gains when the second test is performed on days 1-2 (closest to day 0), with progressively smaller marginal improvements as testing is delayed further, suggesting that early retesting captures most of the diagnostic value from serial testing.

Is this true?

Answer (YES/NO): NO